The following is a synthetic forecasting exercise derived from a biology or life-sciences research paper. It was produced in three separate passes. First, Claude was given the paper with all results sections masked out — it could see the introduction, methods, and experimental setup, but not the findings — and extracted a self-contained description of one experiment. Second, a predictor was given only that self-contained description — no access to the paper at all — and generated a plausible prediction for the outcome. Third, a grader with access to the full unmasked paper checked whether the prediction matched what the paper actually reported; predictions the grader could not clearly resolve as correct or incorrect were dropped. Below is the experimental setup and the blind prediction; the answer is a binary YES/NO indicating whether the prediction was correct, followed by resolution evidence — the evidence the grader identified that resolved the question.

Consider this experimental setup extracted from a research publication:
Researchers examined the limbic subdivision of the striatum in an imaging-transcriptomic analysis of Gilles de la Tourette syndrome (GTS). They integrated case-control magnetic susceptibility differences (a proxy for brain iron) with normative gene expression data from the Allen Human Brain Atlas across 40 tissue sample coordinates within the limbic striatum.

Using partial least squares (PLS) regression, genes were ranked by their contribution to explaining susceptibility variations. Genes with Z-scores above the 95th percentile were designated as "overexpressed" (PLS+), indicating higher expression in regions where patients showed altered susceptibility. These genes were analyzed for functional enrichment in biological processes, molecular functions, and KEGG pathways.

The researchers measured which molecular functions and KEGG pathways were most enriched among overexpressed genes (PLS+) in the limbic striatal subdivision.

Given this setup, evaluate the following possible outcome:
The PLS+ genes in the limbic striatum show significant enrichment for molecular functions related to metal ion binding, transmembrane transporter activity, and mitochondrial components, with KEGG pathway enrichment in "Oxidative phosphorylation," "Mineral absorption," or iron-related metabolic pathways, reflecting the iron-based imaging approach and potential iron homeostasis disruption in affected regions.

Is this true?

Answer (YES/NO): NO